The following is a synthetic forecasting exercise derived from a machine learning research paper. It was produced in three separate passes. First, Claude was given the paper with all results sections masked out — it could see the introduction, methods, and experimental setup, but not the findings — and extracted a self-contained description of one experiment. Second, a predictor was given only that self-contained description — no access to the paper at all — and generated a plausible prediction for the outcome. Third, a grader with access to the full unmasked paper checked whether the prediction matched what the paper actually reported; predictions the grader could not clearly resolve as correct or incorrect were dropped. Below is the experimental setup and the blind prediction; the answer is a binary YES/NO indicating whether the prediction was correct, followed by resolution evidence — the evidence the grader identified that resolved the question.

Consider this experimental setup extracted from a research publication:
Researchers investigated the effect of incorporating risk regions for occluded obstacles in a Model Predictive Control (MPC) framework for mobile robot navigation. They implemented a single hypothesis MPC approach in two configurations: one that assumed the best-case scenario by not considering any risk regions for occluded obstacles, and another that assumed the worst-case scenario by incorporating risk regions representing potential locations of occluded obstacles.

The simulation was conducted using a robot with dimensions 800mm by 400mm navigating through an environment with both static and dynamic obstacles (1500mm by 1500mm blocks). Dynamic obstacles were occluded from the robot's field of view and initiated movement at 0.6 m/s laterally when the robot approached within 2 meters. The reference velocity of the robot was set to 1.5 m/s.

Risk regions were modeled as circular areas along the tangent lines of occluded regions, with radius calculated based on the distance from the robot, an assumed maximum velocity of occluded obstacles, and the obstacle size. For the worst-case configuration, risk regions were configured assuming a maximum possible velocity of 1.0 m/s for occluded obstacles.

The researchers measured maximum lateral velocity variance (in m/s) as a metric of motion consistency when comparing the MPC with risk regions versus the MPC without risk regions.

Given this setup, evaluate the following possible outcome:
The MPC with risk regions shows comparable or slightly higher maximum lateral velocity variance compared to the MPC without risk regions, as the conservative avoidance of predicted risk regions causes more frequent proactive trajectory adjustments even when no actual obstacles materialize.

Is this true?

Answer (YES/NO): YES